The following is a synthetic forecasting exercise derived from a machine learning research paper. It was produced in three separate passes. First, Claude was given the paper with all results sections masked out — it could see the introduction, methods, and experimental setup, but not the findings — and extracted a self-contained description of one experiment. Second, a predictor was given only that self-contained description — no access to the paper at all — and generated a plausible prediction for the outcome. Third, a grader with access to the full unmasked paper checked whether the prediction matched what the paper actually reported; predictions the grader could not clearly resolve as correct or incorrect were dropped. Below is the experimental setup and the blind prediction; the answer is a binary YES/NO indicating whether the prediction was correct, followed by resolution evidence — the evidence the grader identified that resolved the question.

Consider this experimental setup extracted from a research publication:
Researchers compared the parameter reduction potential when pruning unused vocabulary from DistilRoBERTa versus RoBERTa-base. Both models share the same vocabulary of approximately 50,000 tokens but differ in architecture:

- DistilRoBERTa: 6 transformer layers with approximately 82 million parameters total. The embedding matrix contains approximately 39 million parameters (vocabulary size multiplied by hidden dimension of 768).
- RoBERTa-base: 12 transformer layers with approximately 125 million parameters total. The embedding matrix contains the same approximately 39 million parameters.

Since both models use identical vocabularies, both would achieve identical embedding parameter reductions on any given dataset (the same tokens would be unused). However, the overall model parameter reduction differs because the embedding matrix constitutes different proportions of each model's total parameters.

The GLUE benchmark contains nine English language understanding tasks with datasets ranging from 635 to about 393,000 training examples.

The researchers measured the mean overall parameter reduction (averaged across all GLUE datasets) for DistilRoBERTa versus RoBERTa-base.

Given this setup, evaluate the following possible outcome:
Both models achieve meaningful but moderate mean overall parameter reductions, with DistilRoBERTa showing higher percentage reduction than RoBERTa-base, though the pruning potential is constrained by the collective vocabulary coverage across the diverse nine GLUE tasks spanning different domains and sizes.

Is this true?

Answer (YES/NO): YES